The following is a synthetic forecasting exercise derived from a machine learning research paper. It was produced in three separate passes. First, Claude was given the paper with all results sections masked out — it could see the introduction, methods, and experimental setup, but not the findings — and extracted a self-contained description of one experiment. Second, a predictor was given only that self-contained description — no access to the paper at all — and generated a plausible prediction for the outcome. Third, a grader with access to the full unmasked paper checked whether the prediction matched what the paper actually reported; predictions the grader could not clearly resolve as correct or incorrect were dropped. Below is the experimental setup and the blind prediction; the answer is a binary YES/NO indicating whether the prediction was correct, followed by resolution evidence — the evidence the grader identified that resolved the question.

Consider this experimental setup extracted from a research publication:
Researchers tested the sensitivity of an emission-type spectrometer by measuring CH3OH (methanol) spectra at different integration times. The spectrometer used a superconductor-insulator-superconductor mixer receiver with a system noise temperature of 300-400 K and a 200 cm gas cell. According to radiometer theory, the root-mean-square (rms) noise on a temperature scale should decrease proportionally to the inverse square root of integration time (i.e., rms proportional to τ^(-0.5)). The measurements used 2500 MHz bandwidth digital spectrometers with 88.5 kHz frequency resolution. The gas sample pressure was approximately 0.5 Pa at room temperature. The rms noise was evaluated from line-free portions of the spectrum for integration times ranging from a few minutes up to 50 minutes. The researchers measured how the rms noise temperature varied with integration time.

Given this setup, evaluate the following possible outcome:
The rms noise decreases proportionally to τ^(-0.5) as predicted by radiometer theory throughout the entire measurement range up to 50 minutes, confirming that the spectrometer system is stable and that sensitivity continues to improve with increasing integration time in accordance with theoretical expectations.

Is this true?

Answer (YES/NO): YES